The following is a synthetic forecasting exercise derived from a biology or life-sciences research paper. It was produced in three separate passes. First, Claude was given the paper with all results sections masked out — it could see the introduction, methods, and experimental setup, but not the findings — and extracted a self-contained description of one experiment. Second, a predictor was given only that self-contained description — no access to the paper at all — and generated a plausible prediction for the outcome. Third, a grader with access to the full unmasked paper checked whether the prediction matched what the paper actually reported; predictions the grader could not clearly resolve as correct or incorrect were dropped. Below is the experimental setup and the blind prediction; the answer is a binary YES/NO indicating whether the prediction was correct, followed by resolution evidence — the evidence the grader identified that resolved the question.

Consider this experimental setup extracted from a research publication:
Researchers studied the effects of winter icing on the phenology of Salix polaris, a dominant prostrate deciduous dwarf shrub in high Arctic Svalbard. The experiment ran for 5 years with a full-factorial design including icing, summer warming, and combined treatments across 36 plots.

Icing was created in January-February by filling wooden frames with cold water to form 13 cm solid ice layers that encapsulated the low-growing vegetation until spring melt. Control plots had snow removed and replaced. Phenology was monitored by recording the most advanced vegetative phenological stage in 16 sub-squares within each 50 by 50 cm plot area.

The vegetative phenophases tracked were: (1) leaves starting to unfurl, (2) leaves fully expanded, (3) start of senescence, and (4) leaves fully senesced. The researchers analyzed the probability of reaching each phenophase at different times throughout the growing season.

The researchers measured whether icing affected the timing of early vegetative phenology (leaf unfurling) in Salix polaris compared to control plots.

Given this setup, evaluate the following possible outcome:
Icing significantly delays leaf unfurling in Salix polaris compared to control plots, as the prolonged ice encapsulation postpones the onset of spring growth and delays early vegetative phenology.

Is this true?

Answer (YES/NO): YES